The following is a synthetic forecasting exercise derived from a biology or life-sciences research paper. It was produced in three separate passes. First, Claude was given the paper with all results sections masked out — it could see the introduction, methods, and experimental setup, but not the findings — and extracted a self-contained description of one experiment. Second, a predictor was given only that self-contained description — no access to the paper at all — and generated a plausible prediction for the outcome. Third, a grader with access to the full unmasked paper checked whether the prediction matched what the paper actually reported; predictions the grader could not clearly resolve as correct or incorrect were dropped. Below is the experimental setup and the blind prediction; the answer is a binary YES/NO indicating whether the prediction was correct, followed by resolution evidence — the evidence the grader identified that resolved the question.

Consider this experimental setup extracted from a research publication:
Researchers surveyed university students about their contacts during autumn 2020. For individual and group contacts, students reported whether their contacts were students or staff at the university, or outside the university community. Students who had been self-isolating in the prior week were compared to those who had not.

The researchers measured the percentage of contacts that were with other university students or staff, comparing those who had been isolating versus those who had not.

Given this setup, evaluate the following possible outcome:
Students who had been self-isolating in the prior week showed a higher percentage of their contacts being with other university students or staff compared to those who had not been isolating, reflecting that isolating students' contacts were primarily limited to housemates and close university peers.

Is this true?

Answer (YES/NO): YES